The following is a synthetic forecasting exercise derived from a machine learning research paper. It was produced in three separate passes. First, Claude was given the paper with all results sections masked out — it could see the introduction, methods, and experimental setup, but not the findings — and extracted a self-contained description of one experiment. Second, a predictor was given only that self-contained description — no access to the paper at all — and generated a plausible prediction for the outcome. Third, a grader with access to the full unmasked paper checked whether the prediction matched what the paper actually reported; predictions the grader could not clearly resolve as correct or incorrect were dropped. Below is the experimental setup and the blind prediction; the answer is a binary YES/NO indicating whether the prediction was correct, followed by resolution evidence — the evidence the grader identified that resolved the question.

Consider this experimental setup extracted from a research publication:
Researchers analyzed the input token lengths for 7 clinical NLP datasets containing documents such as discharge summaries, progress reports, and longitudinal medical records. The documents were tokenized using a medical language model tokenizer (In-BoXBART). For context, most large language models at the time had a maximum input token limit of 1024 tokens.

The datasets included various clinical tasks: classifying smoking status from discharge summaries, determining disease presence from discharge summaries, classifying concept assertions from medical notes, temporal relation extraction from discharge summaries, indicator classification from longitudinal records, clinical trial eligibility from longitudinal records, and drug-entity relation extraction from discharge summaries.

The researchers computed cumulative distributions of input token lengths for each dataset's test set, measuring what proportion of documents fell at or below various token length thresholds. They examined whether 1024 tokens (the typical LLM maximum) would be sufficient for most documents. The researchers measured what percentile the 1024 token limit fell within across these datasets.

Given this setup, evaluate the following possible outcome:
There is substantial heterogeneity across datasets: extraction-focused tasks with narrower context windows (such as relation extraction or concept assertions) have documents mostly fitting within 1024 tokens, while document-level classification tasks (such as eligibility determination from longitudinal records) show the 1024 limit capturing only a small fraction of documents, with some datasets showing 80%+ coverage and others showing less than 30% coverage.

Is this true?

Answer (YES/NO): NO